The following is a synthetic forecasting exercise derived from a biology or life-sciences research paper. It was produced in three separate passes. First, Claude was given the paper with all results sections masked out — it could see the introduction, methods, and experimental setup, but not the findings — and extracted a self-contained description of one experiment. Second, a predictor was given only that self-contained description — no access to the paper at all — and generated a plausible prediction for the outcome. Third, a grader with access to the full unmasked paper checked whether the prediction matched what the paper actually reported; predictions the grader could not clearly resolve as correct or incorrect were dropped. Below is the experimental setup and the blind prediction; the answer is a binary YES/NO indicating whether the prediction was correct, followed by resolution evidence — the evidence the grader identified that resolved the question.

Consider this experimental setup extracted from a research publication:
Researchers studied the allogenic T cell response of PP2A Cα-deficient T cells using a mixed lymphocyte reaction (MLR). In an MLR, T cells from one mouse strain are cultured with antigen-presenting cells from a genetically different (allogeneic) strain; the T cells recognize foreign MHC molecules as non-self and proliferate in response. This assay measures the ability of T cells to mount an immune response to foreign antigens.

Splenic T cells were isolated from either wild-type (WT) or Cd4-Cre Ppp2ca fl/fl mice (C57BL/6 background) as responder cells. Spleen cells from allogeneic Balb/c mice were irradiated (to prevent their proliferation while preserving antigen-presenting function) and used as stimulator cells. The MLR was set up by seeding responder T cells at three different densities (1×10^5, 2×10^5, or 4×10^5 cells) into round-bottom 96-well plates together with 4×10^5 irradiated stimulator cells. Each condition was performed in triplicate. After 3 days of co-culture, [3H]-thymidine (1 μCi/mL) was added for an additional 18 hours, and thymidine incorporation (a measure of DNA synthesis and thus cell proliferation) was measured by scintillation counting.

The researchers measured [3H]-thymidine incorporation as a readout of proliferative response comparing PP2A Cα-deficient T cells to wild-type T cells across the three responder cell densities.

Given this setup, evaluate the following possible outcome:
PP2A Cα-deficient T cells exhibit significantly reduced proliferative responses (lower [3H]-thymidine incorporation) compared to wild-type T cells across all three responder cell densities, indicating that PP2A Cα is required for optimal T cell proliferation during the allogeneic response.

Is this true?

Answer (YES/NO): YES